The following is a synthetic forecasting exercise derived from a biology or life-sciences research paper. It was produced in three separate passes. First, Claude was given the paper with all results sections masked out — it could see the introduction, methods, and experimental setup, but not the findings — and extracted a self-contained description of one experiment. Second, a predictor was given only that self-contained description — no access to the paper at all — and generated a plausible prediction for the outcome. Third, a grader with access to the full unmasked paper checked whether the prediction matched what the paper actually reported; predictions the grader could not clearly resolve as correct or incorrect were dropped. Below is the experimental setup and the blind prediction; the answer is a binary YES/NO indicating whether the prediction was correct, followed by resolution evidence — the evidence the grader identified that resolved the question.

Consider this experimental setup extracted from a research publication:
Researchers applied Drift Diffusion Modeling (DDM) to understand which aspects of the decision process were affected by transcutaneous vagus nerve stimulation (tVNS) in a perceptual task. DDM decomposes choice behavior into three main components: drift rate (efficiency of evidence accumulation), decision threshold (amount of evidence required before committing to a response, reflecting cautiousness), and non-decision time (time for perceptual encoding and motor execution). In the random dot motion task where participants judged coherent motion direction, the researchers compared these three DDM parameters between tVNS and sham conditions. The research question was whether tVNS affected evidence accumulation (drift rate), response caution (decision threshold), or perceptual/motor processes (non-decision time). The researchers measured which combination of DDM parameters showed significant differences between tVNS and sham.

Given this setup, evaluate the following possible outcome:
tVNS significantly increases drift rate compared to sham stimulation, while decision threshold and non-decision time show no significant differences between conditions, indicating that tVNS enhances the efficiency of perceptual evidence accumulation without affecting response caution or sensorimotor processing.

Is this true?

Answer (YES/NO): NO